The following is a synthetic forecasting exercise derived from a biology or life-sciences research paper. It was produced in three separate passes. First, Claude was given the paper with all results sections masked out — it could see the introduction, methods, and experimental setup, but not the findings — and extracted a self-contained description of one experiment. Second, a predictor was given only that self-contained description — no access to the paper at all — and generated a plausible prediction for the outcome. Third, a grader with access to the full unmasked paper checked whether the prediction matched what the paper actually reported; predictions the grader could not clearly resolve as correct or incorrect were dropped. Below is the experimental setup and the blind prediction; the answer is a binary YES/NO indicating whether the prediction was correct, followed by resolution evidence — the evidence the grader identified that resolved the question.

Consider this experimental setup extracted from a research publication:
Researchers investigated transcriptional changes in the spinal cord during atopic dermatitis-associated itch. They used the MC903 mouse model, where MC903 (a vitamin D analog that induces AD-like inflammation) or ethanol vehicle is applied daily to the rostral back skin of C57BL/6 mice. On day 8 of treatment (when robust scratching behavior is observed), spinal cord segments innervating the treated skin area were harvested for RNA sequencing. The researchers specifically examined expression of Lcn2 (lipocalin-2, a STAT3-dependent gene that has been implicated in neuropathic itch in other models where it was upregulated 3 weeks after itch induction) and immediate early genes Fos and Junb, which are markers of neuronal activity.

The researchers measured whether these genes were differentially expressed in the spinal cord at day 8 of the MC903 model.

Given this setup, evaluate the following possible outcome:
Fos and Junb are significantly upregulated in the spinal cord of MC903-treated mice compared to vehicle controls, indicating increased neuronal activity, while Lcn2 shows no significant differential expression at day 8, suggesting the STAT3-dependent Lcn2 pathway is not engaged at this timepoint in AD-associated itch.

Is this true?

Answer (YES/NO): NO